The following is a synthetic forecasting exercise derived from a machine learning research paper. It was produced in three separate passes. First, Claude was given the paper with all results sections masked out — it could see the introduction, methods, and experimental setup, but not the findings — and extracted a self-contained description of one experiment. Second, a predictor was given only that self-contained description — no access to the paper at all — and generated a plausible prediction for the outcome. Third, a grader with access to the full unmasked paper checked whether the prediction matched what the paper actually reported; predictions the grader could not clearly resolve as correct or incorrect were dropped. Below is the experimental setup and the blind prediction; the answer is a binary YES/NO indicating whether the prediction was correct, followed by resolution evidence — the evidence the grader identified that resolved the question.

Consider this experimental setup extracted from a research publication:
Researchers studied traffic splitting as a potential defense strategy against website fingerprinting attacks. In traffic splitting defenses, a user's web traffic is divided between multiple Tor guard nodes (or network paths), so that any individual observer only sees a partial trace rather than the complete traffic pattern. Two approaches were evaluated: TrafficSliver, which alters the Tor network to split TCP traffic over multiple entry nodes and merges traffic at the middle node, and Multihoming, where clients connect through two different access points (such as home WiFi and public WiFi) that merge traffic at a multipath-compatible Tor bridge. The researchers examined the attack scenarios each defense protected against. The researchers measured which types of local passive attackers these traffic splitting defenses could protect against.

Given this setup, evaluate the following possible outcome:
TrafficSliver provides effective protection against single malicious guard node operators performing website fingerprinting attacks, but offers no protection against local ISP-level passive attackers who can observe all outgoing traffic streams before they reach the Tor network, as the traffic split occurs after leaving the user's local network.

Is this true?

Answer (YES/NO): YES